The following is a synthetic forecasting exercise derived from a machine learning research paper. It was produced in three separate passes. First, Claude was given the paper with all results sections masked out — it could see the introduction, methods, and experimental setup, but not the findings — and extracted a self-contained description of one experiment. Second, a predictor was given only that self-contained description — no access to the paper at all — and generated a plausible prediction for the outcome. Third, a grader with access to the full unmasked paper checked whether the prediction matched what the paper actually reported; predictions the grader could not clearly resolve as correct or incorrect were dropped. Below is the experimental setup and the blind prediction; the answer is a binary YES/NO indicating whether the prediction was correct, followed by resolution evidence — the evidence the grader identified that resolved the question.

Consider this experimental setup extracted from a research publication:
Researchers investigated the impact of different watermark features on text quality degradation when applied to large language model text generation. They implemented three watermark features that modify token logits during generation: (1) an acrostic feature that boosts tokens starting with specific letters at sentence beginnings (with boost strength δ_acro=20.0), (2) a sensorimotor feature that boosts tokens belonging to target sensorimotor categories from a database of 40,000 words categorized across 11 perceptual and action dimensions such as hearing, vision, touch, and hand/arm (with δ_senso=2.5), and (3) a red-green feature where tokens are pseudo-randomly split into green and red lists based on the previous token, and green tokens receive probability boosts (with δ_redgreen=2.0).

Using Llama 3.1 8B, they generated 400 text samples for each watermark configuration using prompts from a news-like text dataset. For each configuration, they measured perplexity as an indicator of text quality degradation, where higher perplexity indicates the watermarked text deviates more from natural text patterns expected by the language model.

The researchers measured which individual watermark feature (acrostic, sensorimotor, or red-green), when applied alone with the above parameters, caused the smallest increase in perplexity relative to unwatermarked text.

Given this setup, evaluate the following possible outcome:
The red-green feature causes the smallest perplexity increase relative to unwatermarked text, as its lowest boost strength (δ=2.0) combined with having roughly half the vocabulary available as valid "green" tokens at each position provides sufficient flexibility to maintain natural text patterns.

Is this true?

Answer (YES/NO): NO